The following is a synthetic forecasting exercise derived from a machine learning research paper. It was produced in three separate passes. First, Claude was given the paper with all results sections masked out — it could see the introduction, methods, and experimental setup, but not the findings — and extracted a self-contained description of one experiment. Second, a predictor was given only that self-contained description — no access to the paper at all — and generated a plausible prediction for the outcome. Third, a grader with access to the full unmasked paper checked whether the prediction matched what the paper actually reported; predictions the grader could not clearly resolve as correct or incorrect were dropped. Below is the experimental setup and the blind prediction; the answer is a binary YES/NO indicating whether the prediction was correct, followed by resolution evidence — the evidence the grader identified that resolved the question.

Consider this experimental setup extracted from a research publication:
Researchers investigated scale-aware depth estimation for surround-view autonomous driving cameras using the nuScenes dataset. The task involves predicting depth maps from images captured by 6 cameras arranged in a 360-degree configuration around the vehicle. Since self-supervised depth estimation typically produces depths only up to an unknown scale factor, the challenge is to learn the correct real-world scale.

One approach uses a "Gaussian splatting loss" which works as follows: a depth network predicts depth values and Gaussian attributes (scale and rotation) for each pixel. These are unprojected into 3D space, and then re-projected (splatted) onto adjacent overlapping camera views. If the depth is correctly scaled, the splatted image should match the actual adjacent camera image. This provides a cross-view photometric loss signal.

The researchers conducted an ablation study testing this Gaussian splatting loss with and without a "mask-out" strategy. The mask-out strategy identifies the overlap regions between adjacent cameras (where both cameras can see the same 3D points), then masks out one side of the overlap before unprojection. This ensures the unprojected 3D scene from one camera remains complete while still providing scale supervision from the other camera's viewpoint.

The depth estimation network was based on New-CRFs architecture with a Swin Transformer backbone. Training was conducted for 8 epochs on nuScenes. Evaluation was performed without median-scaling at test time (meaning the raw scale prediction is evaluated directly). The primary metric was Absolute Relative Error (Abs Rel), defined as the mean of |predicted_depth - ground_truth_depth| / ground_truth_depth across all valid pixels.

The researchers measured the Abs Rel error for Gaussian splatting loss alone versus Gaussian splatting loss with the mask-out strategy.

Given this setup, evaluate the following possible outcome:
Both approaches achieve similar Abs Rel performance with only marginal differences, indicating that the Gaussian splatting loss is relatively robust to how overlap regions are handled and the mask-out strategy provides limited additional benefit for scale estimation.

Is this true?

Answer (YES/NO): NO